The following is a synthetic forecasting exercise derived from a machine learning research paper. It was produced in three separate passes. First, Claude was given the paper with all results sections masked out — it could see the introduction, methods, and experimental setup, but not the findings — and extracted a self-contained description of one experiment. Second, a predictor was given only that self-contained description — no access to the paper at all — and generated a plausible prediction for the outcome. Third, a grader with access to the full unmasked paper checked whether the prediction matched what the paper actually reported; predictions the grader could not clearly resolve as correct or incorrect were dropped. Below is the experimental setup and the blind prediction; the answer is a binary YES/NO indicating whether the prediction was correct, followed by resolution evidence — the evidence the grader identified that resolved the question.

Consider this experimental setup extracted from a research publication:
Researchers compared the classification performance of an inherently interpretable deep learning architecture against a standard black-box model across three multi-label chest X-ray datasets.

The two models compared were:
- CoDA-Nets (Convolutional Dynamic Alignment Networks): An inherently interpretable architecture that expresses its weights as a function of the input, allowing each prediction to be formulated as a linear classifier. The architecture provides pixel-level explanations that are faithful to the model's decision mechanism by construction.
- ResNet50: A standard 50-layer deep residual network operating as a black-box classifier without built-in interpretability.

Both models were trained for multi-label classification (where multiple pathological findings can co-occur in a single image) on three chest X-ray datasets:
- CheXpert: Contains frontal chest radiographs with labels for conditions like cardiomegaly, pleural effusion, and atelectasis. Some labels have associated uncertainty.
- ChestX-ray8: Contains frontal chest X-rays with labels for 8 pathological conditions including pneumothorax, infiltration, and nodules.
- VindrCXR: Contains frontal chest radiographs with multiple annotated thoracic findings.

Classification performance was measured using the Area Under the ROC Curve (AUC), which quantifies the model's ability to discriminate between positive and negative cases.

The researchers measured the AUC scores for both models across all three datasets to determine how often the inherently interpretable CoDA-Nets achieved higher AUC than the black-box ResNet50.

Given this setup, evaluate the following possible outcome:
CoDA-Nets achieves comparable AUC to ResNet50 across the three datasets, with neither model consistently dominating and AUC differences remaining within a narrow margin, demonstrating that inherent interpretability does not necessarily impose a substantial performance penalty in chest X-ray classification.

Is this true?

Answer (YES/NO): YES